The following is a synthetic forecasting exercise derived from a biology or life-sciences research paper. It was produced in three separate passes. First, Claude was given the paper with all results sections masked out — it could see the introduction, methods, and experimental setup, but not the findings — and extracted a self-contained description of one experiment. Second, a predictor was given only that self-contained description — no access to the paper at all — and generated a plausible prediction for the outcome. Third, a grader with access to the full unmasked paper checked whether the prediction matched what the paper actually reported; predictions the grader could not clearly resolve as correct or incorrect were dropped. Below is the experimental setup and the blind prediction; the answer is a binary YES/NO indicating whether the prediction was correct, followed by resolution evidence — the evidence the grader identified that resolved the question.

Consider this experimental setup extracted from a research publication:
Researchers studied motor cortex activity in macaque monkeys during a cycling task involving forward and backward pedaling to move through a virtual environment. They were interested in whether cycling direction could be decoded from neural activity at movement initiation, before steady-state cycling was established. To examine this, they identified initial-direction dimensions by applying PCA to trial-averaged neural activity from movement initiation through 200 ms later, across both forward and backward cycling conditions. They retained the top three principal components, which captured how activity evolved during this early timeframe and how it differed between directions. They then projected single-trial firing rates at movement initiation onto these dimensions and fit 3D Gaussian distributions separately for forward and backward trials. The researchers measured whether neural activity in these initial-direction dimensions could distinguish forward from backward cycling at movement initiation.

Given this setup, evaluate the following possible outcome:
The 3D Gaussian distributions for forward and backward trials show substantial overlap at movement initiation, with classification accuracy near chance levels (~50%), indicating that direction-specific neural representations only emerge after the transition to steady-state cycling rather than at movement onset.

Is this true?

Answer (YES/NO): NO